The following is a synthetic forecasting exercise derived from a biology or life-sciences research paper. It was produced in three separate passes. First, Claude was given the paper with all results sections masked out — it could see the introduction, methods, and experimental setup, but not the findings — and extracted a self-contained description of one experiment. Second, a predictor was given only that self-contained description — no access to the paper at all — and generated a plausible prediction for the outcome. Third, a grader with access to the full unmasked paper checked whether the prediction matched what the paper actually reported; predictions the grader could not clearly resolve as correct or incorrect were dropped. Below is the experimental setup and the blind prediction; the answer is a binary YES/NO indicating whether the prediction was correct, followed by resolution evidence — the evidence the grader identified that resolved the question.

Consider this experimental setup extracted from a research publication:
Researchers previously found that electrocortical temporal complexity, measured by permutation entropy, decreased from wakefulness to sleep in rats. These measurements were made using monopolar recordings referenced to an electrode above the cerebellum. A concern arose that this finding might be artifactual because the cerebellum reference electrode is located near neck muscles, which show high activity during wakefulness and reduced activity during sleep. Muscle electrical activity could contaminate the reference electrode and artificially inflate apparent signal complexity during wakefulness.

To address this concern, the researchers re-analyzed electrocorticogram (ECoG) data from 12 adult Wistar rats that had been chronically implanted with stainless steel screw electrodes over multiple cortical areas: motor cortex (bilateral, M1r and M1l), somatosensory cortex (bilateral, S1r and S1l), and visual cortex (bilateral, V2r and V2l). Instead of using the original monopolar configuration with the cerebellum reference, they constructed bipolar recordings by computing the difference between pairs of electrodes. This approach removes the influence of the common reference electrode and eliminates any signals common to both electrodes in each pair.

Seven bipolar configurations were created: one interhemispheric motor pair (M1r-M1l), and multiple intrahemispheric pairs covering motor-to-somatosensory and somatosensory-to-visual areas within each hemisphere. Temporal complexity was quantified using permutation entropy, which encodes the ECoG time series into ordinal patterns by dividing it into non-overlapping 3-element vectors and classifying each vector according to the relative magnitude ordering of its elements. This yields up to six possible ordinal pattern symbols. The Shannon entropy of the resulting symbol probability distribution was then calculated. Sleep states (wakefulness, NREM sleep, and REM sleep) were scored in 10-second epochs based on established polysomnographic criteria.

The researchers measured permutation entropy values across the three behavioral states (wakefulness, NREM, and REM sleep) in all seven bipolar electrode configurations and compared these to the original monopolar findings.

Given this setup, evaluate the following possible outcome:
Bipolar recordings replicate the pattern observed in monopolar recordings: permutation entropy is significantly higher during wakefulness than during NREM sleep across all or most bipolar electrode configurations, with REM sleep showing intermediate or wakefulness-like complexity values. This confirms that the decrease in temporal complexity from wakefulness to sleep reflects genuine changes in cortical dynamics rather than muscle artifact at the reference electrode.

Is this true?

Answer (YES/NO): NO